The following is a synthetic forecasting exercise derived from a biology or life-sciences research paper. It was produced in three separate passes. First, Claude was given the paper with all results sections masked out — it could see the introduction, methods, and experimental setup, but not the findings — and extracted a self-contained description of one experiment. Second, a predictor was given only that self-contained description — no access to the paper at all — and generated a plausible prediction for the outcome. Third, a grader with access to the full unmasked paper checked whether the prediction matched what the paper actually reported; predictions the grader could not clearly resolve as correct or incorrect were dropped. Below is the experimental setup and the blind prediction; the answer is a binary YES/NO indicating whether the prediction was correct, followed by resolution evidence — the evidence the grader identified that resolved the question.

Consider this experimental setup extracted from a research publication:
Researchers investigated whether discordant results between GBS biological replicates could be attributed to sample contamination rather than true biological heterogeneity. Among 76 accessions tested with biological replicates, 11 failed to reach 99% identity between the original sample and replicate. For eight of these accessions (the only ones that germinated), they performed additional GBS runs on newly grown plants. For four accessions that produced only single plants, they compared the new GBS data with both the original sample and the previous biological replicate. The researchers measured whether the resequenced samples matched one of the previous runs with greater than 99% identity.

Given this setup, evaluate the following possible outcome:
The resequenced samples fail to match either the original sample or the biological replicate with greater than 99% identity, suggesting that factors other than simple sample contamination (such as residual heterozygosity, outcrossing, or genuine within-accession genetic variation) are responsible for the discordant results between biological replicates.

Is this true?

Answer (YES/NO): NO